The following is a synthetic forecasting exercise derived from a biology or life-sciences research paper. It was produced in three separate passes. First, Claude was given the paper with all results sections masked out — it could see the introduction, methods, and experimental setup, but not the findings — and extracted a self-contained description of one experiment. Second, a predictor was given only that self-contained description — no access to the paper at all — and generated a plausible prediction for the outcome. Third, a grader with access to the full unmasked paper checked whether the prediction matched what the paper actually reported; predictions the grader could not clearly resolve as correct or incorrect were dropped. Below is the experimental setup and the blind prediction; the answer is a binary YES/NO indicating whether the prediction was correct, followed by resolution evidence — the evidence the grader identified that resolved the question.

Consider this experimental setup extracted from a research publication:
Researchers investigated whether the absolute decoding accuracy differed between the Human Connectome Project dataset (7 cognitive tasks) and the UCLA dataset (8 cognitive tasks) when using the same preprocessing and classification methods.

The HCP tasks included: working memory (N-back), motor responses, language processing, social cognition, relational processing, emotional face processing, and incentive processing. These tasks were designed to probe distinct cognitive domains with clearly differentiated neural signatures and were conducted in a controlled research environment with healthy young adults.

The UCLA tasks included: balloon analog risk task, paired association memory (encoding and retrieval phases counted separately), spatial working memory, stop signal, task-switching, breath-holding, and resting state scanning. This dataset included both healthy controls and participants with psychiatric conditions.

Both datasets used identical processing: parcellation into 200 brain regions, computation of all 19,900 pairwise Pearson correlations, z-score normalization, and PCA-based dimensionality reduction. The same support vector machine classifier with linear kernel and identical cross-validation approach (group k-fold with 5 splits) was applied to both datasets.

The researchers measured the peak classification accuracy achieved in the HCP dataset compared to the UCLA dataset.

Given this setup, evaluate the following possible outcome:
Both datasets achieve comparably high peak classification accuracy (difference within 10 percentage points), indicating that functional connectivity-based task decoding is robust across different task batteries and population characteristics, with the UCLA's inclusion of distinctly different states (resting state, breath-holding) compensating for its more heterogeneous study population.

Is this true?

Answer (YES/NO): NO